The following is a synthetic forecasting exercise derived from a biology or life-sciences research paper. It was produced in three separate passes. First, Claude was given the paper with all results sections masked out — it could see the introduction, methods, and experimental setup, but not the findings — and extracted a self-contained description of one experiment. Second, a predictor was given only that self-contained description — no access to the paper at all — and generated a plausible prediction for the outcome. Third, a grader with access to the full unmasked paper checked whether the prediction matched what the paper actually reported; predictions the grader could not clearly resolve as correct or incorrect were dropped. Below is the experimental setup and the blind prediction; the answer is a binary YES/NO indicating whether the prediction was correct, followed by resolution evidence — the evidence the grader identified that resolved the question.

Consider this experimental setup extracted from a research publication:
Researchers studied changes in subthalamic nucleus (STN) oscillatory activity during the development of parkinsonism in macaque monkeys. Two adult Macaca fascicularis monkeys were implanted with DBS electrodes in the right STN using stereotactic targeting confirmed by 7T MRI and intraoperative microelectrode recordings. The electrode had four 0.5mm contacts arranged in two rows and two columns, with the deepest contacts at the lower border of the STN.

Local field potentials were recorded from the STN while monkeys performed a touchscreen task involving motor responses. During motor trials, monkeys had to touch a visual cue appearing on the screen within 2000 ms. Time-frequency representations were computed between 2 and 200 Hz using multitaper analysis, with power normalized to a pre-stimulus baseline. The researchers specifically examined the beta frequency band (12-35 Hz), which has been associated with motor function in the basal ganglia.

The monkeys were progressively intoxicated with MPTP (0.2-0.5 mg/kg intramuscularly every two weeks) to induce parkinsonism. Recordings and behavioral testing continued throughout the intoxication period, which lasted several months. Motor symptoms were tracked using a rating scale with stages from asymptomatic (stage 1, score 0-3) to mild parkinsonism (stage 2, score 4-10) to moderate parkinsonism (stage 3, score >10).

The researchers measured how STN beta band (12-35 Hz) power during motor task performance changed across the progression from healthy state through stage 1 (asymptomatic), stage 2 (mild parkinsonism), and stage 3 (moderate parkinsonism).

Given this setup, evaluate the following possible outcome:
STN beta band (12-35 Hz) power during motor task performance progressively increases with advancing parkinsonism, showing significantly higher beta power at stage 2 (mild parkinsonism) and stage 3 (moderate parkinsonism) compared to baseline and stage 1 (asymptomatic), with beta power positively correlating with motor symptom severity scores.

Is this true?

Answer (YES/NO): NO